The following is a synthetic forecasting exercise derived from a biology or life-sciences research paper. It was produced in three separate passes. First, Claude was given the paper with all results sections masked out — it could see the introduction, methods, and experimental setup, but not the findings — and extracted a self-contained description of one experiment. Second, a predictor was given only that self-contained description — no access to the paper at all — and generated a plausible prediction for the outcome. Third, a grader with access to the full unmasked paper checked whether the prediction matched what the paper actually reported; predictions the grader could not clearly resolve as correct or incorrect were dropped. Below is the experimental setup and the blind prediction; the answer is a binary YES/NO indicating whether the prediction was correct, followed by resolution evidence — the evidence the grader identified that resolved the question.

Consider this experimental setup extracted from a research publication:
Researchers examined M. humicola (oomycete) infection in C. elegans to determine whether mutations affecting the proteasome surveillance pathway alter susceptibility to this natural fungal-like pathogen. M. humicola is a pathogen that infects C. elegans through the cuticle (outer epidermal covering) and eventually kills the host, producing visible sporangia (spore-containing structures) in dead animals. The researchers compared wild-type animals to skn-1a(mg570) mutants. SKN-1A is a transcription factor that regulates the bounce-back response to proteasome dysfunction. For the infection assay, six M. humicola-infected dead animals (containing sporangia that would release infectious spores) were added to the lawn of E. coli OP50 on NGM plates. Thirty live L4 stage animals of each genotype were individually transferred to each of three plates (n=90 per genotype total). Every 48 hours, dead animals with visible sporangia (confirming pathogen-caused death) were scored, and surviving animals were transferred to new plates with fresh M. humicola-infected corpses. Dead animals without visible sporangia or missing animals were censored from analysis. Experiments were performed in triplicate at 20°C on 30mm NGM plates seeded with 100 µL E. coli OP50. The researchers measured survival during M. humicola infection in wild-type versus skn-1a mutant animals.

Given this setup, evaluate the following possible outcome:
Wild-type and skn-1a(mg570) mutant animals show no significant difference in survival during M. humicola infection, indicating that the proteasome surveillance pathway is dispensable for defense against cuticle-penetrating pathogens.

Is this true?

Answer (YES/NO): NO